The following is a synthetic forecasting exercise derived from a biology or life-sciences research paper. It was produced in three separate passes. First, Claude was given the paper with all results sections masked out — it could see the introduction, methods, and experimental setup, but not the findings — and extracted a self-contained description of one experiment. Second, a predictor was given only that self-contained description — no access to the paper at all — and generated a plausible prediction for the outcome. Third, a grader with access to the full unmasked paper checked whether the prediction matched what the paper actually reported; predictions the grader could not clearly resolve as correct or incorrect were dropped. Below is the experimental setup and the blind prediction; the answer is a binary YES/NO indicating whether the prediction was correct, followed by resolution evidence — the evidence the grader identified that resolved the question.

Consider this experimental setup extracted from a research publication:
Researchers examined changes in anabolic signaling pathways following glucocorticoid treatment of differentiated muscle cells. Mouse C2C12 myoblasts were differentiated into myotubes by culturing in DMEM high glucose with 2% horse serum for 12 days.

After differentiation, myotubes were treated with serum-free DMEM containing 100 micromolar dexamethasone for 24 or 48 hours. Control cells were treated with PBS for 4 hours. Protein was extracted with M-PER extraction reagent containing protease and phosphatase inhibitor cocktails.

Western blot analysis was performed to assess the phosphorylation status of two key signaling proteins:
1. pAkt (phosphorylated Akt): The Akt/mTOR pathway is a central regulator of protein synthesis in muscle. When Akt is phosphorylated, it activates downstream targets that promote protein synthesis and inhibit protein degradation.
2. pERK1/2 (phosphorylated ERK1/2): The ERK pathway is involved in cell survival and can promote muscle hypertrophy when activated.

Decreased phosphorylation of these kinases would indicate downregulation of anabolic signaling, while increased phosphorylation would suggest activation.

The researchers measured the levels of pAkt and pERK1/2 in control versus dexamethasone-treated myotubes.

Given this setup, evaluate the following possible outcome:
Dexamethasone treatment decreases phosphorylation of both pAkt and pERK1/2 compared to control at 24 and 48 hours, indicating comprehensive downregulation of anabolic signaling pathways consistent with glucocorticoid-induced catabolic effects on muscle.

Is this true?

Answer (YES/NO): YES